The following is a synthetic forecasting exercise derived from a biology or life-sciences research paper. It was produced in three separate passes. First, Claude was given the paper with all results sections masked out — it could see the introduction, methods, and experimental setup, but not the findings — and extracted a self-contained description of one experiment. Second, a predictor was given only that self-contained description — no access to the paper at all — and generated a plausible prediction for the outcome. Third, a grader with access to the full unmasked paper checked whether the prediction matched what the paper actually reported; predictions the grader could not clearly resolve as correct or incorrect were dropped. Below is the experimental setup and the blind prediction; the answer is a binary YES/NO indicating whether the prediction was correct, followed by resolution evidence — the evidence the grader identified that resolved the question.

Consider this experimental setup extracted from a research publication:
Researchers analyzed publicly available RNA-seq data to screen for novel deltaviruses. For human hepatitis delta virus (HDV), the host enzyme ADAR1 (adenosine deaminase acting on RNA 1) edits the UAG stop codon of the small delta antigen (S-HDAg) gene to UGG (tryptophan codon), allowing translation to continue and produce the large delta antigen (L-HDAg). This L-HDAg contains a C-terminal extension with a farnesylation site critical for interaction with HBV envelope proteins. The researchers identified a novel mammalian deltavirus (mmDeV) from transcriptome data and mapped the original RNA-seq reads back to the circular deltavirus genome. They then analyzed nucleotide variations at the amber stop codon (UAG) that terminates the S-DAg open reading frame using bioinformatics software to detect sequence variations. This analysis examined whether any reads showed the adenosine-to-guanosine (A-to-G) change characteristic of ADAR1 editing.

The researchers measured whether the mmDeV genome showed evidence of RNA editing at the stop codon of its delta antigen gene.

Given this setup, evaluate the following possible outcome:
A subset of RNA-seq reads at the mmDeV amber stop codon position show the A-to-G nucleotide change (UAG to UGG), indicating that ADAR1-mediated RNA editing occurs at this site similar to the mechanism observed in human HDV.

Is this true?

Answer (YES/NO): NO